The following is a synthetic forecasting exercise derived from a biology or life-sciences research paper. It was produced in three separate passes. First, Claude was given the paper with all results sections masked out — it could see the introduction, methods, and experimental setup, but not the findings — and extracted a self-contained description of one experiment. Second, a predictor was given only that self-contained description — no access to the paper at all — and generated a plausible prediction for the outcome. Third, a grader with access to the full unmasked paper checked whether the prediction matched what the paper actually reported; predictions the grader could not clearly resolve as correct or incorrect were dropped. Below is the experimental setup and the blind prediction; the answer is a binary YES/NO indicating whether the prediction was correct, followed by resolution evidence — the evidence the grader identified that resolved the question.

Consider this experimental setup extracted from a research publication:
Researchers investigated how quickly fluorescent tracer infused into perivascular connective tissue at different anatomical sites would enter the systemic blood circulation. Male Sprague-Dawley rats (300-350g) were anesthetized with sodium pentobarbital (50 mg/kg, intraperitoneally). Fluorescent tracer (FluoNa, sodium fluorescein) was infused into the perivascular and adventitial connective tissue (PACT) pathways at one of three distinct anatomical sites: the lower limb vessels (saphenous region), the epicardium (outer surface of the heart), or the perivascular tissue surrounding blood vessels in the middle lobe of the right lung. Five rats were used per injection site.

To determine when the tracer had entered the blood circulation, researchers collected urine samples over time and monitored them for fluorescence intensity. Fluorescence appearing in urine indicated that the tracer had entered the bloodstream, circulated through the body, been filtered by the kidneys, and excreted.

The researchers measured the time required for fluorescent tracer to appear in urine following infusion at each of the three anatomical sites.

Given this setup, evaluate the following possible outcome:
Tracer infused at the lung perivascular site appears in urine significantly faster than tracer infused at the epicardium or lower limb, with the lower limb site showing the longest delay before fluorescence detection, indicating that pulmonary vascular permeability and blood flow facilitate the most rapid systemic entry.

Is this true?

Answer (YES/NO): NO